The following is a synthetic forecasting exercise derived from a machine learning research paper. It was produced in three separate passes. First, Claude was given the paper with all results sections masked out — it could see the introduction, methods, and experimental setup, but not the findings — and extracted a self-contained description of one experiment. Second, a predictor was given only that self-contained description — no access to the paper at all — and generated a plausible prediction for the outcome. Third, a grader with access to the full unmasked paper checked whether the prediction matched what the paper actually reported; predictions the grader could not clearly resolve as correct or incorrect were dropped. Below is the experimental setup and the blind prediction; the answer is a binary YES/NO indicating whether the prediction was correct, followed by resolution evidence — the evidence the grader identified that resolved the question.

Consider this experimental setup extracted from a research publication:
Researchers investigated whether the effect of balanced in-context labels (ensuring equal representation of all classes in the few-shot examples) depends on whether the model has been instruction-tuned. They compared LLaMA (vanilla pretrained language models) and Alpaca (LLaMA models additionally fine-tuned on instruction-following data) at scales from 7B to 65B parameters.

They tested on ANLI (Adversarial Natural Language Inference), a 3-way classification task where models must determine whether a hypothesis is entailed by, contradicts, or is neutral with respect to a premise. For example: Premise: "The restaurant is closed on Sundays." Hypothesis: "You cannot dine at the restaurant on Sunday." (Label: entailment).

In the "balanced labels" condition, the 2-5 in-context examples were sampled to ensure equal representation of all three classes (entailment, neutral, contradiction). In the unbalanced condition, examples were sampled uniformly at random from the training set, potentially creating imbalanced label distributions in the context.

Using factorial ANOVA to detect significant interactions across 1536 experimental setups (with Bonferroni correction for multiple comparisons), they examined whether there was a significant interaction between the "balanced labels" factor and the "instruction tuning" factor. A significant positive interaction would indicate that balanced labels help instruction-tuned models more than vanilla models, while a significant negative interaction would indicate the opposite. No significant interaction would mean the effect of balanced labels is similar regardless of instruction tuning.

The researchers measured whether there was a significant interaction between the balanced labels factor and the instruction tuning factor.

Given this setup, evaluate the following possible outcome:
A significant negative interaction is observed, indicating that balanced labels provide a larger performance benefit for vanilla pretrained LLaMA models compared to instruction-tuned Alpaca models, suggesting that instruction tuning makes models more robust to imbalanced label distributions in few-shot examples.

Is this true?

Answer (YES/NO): NO